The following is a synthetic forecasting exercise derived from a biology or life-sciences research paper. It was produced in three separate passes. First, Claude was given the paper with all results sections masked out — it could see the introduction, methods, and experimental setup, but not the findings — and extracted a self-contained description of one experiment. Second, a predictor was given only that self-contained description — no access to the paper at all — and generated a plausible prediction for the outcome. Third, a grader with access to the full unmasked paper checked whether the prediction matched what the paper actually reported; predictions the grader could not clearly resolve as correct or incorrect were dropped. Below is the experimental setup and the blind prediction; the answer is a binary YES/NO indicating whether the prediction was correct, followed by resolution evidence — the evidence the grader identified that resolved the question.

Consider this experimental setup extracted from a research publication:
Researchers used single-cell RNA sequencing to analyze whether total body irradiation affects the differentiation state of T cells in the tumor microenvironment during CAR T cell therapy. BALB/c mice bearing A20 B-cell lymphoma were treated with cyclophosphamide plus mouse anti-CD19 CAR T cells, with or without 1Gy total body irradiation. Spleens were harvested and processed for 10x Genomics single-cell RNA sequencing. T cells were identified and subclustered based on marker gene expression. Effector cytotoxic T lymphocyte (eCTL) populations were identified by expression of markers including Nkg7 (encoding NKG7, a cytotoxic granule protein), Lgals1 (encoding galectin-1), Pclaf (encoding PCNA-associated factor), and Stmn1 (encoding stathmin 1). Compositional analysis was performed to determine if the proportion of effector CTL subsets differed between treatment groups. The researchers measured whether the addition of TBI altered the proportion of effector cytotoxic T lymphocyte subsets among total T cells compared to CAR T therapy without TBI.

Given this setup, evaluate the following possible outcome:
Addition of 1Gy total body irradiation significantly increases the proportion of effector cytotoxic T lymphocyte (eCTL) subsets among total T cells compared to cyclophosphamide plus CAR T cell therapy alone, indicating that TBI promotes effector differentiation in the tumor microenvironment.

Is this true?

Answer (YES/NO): YES